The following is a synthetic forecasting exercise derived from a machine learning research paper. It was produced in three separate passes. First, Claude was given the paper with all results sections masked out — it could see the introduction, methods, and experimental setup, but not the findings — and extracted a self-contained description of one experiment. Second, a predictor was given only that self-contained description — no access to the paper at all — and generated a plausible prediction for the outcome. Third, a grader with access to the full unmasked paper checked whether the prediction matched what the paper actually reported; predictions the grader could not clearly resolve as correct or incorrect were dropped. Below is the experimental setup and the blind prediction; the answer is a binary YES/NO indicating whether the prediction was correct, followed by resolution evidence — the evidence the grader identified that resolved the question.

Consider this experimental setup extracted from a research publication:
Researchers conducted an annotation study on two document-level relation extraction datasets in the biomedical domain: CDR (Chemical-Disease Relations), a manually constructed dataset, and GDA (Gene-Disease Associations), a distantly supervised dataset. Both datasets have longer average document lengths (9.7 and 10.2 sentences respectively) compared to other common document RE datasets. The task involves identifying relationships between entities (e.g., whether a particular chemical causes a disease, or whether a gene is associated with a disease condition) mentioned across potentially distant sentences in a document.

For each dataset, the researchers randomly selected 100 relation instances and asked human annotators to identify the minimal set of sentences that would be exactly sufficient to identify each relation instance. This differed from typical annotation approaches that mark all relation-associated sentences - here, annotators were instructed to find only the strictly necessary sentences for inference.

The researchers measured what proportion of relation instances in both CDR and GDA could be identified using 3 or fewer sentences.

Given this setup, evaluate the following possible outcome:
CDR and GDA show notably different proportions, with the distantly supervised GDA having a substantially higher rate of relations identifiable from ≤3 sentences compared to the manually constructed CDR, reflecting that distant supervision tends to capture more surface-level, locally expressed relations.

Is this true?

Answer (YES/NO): NO